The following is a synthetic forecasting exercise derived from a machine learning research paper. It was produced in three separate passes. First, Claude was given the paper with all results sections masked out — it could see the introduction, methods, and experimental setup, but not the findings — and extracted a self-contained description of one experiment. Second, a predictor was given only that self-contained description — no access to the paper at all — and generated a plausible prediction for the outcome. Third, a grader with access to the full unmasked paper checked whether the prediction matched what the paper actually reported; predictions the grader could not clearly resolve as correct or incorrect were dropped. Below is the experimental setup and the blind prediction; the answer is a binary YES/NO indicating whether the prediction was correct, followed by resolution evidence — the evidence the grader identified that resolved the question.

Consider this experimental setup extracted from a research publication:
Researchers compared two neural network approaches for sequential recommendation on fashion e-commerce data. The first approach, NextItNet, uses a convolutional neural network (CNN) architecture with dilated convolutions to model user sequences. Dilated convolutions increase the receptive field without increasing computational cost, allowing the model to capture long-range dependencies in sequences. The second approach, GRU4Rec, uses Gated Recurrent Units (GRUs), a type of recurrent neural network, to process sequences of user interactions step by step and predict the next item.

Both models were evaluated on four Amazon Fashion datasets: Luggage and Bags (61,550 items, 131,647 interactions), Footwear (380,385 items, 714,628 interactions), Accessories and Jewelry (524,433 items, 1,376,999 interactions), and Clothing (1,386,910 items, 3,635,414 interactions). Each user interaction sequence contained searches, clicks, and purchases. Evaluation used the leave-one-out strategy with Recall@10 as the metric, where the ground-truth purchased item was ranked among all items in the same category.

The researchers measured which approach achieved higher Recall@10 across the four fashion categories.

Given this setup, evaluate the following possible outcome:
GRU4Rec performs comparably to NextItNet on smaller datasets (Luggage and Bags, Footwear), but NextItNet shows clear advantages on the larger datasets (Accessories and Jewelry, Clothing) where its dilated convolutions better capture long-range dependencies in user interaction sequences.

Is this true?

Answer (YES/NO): NO